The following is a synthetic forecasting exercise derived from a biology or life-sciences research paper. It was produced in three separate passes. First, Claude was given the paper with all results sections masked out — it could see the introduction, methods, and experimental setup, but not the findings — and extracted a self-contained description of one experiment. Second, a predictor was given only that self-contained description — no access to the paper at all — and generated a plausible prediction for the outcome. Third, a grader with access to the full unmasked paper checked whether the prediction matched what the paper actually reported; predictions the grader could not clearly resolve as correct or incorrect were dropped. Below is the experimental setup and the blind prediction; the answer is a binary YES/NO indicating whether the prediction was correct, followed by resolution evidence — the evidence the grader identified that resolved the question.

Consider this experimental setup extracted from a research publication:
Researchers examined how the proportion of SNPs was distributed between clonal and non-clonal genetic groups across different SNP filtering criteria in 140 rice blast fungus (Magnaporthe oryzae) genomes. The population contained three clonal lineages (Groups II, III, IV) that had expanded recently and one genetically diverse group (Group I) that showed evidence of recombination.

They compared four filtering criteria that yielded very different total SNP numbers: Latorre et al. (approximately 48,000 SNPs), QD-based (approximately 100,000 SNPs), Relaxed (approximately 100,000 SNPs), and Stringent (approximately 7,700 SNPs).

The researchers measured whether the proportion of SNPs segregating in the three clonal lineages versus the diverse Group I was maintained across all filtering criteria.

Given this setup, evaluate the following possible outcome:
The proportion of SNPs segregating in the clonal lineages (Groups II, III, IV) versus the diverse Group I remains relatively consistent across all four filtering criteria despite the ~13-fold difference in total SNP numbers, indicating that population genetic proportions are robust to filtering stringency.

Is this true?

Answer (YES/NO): YES